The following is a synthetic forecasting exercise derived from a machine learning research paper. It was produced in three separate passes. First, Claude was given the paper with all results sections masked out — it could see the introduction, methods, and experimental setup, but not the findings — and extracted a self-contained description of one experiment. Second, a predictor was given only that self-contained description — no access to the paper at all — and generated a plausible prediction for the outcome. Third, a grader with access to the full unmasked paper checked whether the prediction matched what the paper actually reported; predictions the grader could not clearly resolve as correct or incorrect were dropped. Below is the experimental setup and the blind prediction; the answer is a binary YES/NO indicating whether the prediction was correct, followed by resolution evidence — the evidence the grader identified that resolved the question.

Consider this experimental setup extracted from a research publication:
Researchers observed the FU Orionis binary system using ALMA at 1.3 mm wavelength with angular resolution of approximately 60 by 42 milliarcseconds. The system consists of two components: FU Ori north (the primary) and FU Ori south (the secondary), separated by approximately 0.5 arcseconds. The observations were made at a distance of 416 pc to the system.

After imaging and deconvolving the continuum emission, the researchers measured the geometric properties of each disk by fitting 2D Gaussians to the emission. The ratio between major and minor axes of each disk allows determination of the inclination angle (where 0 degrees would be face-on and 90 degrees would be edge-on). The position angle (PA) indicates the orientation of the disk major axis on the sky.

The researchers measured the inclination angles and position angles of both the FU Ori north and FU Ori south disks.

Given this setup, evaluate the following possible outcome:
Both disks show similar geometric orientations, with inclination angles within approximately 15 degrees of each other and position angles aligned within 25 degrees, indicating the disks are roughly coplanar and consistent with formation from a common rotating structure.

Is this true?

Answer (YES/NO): YES